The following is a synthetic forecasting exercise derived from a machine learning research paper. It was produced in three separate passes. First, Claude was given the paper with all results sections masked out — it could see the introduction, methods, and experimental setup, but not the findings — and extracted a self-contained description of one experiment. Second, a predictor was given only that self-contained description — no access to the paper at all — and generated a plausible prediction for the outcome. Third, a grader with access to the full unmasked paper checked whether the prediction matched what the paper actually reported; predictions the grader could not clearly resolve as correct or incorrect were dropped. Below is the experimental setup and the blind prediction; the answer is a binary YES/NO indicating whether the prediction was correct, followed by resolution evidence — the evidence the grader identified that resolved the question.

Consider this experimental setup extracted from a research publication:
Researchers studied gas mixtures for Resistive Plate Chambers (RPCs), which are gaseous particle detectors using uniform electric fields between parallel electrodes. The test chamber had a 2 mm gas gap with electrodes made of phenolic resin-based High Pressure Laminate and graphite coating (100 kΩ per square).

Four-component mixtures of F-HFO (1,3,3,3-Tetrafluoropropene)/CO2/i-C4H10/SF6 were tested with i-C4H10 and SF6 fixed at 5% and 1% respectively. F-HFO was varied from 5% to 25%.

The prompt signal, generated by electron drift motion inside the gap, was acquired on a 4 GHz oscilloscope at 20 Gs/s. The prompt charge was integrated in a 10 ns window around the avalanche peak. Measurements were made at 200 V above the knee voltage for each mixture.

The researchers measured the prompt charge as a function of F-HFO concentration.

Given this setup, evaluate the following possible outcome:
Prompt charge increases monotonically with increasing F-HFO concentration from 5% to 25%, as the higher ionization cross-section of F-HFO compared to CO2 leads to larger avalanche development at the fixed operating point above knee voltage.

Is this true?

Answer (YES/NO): NO